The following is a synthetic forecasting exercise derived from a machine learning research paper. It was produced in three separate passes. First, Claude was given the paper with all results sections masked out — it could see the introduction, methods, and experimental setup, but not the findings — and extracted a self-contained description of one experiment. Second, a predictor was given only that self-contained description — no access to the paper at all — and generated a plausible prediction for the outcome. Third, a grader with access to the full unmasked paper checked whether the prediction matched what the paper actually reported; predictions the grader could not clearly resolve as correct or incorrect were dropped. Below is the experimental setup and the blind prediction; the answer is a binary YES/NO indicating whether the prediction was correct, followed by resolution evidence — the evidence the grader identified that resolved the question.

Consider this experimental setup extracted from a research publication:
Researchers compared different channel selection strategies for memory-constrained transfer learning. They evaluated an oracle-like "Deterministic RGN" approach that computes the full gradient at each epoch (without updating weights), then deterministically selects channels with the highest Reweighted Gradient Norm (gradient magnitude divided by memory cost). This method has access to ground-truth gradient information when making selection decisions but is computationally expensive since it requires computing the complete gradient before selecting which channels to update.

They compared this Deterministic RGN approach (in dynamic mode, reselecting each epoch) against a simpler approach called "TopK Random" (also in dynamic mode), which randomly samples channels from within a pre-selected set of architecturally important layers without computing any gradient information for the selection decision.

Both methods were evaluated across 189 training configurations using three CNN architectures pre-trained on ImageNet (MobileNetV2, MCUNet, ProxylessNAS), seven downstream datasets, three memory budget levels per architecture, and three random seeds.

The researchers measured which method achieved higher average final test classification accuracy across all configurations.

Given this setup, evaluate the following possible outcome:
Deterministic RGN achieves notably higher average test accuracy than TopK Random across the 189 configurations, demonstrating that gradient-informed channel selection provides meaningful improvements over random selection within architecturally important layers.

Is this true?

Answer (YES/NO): NO